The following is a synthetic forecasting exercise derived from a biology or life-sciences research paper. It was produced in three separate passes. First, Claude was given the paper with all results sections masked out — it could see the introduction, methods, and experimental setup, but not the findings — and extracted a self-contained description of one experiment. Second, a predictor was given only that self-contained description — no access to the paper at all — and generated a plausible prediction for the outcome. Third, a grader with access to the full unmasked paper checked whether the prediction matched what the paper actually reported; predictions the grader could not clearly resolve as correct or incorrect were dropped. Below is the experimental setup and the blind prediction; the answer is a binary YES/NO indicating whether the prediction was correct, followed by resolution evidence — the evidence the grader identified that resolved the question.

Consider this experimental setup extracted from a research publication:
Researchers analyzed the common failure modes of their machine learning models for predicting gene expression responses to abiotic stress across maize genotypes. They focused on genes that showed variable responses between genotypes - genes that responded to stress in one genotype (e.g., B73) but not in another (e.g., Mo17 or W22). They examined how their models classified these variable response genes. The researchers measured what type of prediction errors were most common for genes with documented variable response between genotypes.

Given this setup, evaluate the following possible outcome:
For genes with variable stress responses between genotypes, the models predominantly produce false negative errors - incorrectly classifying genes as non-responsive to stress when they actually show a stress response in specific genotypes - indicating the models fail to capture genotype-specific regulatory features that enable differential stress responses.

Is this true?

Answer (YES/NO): NO